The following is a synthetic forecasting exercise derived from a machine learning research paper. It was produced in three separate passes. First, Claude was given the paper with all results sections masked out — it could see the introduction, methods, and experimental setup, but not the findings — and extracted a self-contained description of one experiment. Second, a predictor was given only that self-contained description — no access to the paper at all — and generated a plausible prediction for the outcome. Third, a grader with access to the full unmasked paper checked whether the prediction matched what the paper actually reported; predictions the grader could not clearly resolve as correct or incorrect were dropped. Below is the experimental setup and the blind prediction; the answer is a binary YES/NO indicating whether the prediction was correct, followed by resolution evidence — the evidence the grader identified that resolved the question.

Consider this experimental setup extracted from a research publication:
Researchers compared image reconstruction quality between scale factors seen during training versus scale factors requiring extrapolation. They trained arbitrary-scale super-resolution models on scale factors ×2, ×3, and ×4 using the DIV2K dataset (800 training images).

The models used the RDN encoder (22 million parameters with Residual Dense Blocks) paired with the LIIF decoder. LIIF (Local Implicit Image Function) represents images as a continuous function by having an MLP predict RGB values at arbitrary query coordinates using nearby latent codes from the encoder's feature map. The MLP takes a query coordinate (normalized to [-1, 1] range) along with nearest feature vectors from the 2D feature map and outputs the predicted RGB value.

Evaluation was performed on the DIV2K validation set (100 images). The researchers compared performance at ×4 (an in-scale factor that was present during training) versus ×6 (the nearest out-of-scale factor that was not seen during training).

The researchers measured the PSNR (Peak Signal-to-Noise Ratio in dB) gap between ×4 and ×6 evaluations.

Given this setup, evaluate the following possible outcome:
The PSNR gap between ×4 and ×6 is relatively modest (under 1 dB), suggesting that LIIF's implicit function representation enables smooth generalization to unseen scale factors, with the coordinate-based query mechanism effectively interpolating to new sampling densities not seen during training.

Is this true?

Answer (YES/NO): NO